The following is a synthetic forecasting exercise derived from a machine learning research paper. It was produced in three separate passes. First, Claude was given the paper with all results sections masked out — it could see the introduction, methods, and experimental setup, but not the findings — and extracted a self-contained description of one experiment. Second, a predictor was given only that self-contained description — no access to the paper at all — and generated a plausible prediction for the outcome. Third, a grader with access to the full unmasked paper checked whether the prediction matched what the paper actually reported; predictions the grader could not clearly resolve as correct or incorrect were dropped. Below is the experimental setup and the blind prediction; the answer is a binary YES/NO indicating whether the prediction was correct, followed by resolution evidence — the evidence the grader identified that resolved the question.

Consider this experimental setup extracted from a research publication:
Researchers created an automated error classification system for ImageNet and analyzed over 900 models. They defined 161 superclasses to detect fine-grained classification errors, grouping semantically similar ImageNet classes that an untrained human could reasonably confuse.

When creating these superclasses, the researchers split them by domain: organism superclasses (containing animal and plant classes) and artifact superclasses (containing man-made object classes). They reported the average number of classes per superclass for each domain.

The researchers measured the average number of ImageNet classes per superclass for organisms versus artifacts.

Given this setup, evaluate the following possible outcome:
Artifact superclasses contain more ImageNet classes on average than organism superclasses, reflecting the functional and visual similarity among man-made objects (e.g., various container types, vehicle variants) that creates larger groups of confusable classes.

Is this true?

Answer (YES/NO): NO